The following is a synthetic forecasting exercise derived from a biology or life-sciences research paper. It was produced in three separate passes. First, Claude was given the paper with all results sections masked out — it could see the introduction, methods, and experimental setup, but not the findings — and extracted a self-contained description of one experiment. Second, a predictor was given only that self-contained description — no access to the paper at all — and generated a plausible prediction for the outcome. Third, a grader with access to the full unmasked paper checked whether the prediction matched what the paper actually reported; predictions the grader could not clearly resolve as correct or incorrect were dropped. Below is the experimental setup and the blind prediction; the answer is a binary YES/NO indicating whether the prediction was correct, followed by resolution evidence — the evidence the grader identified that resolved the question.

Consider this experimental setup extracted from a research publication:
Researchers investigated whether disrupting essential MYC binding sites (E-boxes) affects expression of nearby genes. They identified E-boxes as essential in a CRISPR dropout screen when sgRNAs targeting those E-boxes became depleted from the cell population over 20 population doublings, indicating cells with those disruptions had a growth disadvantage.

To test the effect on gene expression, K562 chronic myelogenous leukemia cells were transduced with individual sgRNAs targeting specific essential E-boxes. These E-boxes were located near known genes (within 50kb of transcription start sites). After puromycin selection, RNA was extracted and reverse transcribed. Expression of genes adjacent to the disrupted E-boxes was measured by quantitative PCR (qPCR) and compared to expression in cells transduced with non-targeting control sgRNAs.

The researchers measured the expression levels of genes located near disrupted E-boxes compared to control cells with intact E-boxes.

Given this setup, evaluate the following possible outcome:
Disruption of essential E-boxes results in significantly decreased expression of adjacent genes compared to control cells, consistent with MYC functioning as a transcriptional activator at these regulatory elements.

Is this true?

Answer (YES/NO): YES